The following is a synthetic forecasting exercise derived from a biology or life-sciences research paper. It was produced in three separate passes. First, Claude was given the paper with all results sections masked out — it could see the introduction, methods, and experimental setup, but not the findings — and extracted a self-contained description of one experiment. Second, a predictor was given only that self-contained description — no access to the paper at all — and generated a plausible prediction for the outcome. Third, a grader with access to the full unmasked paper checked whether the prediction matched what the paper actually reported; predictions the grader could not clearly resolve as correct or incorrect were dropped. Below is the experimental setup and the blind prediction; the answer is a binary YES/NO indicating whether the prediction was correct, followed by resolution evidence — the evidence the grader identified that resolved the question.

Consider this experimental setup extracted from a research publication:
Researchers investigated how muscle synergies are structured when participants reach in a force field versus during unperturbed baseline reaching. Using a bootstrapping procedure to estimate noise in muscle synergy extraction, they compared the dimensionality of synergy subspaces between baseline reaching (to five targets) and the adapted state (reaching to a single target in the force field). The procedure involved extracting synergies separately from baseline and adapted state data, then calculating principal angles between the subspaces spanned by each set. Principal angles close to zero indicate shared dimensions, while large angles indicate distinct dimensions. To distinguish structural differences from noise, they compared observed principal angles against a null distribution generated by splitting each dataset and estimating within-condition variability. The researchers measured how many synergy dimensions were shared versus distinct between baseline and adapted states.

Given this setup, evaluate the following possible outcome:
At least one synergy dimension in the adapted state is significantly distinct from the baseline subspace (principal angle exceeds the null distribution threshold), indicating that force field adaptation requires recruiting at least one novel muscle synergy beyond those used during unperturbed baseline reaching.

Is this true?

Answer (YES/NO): YES